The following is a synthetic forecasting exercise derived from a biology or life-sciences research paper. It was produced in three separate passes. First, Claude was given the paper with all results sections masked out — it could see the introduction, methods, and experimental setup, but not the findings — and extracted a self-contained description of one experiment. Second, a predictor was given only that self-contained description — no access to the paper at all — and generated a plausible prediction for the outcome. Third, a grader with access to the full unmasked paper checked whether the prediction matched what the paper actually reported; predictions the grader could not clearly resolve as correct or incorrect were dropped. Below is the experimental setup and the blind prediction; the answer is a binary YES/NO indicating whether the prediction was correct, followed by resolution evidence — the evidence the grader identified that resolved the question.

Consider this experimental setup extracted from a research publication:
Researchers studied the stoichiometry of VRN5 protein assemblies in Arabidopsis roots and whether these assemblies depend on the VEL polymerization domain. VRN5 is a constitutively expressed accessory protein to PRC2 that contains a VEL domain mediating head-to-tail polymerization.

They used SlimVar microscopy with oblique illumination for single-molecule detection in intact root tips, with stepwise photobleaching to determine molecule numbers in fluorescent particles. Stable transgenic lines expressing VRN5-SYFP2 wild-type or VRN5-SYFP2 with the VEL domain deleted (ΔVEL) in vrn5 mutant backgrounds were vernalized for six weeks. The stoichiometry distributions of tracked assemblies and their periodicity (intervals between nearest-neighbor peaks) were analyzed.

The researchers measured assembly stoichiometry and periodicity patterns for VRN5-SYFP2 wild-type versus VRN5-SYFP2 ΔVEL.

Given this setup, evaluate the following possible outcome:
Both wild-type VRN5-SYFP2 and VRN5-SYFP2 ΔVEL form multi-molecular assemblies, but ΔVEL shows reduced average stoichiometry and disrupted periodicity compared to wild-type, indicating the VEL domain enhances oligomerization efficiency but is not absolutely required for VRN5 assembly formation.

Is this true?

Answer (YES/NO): NO